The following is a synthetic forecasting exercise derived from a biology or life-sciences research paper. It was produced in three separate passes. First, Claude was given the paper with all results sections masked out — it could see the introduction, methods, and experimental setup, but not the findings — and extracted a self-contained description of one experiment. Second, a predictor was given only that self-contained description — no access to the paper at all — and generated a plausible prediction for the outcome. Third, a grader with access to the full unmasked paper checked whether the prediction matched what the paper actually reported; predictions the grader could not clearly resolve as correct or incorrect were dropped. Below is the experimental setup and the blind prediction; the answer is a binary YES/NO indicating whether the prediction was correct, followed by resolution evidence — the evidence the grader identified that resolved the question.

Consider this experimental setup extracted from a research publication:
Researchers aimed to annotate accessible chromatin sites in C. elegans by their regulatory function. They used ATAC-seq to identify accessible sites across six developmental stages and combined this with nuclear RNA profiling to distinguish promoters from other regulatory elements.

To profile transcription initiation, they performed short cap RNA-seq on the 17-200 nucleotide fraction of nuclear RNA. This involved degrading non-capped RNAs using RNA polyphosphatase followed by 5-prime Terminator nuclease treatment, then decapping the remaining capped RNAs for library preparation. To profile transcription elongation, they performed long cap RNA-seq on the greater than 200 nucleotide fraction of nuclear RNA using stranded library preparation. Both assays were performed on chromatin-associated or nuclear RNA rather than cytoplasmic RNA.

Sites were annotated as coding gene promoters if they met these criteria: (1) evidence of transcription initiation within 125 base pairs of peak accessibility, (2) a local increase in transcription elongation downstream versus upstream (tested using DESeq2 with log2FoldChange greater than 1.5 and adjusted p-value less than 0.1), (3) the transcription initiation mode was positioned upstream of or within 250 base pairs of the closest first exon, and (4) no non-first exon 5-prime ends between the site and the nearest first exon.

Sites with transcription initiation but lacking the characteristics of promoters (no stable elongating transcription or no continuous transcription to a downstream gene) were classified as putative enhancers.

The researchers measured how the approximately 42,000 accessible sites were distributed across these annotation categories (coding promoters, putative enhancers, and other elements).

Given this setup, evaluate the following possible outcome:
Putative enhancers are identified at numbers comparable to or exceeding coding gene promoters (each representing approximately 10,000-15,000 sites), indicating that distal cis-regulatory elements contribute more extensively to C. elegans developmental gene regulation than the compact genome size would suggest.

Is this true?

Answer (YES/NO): NO